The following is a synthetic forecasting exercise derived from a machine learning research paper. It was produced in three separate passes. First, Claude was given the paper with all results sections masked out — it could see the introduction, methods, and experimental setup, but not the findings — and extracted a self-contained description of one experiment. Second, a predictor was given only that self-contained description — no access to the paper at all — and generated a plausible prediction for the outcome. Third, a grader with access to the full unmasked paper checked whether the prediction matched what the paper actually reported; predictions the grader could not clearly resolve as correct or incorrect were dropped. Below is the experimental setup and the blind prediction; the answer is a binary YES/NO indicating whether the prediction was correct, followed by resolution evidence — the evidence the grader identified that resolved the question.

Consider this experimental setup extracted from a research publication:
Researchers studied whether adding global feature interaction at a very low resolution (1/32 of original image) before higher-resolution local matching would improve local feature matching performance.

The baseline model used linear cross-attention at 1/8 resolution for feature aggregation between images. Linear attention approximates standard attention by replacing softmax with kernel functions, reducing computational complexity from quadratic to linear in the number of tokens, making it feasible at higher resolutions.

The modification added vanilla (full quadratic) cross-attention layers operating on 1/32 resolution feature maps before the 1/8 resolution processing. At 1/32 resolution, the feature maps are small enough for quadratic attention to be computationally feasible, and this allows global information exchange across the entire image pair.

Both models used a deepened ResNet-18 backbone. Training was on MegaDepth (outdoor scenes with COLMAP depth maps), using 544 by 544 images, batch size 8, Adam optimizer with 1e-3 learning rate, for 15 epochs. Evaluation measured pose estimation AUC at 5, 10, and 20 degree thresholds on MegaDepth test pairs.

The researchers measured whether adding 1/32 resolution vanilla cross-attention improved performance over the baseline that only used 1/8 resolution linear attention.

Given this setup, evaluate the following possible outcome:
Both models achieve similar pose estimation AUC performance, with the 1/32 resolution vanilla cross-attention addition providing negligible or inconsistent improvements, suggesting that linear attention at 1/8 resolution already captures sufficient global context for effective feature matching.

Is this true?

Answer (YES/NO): NO